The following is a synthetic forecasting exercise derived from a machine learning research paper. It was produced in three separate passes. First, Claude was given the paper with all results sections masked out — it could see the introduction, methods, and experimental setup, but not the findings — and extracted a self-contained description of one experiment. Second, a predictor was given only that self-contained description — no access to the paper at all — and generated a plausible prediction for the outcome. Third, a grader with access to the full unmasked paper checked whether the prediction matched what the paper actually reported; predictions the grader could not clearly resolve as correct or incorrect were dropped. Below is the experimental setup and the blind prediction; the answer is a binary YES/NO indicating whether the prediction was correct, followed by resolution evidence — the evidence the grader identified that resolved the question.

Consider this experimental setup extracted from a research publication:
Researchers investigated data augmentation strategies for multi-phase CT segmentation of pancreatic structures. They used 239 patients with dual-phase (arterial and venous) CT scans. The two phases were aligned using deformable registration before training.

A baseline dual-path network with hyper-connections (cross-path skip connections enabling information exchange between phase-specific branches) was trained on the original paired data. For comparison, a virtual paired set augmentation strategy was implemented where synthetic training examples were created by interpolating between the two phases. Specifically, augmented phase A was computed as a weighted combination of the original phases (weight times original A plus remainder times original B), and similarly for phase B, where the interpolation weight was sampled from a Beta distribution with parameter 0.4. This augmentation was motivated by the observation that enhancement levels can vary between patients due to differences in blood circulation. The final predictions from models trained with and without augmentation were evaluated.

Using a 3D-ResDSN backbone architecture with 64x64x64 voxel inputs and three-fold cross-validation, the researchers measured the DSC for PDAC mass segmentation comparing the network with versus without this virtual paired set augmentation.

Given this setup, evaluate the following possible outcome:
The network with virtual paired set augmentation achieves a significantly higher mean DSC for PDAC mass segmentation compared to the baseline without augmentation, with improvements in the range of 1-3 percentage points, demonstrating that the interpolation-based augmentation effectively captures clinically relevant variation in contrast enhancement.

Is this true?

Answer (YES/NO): NO